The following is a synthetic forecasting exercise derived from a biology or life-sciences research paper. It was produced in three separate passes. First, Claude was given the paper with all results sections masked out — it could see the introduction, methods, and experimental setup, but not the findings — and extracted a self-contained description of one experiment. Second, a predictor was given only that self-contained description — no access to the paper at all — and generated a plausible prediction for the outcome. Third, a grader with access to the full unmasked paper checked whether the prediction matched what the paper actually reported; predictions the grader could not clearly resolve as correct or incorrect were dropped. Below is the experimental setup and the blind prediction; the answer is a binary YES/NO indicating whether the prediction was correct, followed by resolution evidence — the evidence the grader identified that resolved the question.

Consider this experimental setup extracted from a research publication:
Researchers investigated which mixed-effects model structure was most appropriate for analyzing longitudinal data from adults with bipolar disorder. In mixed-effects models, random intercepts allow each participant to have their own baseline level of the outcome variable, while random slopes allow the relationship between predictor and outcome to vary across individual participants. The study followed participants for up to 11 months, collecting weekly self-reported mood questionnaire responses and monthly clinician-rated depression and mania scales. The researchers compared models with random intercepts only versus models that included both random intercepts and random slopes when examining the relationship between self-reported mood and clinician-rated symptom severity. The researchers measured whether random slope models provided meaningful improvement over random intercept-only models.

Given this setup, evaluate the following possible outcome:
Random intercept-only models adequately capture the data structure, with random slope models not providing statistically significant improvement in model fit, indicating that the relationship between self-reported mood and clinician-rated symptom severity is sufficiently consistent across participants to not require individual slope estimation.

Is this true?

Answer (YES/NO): YES